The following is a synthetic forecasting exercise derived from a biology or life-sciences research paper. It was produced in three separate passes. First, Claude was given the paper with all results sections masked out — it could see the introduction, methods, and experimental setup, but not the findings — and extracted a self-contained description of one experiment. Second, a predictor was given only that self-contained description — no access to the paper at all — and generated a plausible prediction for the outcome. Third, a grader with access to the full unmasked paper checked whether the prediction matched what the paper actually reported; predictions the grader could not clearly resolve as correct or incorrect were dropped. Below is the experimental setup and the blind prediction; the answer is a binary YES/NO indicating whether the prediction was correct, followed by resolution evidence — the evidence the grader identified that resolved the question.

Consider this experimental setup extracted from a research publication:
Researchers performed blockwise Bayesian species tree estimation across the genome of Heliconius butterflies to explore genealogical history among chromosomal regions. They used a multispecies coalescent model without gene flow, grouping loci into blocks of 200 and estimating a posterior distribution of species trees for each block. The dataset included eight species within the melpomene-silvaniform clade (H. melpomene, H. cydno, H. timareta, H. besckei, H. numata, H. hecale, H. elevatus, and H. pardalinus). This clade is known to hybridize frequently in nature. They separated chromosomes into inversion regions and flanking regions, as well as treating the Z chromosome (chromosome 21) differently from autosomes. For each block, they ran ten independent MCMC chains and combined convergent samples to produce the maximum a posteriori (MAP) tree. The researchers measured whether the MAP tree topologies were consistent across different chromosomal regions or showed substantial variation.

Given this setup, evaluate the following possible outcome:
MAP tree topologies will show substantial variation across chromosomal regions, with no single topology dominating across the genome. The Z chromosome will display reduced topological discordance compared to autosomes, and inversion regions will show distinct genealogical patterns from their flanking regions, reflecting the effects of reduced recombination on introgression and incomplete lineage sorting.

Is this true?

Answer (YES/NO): YES